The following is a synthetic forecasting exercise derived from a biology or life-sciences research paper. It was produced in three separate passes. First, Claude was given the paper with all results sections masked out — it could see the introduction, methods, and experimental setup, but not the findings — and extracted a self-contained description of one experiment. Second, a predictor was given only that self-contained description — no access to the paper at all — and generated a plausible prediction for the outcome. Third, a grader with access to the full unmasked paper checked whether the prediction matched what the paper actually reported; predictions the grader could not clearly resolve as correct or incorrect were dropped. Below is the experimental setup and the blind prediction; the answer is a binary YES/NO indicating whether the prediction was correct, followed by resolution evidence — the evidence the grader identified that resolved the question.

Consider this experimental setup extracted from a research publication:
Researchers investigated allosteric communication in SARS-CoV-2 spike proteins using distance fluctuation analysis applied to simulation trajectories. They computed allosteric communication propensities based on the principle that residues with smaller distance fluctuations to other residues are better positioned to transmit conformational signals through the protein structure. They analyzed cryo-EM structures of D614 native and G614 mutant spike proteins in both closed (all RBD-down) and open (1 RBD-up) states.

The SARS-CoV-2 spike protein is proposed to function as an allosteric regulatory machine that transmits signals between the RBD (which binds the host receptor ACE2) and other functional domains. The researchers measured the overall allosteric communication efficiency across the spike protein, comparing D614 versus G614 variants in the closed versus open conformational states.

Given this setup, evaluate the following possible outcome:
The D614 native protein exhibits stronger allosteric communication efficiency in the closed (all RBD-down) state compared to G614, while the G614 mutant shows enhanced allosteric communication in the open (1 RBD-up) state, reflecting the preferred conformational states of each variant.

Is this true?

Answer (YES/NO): NO